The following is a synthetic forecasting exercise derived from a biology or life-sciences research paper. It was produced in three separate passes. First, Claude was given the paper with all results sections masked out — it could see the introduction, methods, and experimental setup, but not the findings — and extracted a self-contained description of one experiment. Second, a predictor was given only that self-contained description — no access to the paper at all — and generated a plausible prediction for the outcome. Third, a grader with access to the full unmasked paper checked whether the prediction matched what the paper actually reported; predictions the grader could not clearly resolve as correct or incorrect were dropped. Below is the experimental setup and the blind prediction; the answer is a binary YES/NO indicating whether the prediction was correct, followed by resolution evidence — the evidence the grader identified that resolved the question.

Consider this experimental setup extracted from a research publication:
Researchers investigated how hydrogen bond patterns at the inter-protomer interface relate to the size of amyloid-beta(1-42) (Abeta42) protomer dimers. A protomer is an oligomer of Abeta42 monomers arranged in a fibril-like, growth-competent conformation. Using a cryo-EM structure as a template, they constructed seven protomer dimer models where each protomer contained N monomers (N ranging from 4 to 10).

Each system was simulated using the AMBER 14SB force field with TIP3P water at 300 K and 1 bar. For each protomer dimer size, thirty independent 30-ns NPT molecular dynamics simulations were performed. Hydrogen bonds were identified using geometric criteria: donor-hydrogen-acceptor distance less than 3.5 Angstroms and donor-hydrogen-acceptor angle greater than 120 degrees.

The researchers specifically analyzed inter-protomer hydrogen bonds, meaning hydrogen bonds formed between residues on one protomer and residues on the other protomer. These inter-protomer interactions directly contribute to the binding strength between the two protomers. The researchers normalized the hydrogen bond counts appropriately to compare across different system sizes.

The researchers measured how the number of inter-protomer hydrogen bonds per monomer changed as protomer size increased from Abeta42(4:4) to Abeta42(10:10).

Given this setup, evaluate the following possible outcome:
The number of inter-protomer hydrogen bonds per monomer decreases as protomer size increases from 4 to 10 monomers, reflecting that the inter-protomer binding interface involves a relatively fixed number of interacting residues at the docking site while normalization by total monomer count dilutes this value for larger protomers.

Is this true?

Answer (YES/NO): NO